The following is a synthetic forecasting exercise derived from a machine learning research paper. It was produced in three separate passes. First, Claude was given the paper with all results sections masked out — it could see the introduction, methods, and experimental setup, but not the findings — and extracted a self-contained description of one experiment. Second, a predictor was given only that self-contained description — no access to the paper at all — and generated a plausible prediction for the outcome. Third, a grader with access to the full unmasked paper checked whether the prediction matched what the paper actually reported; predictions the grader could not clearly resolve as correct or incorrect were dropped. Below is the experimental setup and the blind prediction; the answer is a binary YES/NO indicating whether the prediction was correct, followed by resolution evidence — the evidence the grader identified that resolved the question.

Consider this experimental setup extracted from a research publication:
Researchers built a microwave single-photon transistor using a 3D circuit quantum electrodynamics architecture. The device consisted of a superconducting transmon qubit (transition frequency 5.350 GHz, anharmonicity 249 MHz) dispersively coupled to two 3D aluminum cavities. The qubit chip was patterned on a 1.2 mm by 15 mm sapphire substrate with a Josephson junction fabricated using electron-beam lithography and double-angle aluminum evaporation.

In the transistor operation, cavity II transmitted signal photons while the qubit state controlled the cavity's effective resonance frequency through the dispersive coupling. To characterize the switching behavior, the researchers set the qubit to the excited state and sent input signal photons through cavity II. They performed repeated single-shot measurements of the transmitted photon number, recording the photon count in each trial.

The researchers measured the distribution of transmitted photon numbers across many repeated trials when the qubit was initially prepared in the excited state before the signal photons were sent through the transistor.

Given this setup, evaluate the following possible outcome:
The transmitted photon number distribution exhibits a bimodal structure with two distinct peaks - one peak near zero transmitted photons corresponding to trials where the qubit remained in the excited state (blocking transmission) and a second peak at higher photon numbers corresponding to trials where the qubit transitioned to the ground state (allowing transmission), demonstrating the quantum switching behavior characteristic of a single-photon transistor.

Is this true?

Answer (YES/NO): NO